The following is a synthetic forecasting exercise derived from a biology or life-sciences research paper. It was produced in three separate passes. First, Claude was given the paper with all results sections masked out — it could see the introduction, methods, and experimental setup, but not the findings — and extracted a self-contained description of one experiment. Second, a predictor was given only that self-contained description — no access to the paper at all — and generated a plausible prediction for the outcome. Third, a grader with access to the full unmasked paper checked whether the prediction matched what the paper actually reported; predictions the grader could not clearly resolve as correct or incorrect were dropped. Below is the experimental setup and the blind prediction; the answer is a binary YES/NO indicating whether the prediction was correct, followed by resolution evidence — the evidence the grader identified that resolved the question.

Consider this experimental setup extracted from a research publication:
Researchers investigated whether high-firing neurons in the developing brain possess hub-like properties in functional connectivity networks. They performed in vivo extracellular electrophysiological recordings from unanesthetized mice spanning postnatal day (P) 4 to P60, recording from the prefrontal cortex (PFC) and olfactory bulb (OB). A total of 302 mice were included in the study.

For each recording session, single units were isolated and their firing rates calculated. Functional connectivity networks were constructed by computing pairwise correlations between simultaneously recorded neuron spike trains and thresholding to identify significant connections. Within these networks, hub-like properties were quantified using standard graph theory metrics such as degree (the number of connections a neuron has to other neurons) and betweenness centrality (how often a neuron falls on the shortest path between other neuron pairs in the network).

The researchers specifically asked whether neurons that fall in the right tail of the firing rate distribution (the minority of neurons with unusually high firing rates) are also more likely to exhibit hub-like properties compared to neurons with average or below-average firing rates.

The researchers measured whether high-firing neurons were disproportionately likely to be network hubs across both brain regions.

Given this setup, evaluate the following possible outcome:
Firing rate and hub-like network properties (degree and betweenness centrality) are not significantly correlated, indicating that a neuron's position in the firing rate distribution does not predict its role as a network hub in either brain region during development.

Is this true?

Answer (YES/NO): NO